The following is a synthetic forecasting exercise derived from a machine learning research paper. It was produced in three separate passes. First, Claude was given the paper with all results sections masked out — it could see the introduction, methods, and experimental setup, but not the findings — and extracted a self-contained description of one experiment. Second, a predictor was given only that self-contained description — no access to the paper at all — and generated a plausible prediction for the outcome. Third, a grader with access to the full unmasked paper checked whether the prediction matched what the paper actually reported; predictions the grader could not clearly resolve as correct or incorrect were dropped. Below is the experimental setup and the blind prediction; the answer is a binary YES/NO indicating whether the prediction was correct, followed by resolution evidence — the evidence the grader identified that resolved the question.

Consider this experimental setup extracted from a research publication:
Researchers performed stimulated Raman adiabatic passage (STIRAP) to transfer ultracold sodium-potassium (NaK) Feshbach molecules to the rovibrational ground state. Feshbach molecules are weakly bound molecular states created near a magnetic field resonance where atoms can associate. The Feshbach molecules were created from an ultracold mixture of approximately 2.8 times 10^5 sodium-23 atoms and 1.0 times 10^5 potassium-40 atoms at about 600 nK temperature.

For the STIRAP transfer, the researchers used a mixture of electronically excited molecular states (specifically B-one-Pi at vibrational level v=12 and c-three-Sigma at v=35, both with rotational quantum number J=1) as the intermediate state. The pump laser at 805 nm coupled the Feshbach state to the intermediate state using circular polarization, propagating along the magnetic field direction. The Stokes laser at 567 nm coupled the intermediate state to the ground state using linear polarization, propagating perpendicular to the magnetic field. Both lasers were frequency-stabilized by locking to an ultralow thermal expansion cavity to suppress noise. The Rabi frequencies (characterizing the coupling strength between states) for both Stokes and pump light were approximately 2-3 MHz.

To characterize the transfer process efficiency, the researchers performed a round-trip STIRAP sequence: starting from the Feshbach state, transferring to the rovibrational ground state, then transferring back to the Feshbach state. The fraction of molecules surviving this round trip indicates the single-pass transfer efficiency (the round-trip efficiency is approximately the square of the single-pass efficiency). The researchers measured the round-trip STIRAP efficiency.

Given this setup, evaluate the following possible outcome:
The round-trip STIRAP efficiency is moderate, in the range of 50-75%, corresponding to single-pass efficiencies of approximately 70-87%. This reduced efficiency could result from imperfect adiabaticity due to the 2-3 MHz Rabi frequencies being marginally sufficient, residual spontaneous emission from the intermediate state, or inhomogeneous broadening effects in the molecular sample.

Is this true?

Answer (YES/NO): NO